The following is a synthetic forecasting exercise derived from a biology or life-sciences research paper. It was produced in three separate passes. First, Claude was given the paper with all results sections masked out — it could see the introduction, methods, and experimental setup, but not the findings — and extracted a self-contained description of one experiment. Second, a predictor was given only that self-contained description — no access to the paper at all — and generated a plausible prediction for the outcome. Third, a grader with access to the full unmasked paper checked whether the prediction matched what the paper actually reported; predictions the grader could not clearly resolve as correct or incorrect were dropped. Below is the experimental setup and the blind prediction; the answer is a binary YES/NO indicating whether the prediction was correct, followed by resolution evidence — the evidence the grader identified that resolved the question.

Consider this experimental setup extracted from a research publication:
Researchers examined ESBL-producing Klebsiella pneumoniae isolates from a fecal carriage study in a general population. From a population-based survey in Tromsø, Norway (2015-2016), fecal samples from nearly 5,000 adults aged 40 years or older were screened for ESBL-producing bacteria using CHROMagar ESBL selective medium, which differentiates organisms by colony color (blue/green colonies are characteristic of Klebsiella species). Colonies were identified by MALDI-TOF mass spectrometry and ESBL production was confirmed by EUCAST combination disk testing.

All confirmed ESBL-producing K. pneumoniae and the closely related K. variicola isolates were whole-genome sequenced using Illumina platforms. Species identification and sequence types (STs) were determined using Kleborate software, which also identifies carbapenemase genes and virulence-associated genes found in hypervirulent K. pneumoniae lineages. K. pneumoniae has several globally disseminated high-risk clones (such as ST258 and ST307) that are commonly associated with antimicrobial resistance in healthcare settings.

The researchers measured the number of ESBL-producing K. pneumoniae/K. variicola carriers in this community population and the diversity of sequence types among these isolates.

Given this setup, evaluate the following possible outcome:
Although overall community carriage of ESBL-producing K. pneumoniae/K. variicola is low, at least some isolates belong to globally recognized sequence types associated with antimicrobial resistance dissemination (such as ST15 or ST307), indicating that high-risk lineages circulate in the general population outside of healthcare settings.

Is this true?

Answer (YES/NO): NO